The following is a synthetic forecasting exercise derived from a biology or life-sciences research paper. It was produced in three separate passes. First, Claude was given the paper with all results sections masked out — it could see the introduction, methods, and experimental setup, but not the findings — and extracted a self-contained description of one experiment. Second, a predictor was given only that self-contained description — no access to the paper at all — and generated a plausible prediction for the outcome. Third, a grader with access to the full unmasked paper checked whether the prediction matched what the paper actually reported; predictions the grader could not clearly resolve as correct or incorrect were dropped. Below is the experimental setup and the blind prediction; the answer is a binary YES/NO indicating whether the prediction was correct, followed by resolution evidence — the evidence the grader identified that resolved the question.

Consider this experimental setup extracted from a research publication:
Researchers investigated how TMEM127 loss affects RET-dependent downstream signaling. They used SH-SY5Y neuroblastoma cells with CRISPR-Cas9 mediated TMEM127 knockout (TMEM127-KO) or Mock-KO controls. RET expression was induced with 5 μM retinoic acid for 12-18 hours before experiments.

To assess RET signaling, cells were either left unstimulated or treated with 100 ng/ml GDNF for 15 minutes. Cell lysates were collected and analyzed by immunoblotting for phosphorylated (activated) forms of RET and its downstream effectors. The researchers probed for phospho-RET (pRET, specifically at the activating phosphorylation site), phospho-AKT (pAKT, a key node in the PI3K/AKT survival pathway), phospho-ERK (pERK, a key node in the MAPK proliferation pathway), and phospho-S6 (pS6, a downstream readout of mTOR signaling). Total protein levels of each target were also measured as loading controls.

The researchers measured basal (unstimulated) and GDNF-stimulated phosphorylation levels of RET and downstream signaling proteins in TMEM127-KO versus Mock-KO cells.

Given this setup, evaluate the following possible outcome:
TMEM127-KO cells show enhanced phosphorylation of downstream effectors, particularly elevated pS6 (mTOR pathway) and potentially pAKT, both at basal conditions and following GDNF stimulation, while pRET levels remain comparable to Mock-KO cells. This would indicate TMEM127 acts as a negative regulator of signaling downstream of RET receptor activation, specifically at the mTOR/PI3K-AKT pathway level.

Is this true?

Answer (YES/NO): NO